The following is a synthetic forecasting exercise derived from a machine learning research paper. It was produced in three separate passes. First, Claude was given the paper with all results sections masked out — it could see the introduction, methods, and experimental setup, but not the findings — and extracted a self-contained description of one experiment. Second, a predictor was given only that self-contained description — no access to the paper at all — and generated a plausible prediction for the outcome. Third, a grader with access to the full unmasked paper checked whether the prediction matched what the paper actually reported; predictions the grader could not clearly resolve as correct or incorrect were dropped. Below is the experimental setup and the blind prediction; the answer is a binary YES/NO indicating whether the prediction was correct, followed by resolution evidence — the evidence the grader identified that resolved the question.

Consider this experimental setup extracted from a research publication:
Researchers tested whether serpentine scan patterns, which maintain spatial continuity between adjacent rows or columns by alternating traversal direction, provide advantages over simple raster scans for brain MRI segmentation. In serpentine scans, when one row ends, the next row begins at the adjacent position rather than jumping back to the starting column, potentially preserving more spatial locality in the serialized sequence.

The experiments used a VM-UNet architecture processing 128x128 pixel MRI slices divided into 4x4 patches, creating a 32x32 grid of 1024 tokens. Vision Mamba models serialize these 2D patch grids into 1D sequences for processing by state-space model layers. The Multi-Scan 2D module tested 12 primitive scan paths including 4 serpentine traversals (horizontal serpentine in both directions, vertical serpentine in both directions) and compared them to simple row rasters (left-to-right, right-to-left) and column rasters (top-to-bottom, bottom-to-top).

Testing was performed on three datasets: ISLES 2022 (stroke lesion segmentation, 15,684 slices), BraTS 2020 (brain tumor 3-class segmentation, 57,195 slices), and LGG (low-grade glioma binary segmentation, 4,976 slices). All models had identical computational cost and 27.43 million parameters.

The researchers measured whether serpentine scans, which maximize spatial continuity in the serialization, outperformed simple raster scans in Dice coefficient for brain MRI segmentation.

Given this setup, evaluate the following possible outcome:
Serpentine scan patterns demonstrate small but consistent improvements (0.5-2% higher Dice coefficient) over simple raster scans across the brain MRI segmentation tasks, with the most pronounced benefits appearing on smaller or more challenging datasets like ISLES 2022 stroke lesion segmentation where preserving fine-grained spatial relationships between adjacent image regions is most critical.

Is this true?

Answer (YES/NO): NO